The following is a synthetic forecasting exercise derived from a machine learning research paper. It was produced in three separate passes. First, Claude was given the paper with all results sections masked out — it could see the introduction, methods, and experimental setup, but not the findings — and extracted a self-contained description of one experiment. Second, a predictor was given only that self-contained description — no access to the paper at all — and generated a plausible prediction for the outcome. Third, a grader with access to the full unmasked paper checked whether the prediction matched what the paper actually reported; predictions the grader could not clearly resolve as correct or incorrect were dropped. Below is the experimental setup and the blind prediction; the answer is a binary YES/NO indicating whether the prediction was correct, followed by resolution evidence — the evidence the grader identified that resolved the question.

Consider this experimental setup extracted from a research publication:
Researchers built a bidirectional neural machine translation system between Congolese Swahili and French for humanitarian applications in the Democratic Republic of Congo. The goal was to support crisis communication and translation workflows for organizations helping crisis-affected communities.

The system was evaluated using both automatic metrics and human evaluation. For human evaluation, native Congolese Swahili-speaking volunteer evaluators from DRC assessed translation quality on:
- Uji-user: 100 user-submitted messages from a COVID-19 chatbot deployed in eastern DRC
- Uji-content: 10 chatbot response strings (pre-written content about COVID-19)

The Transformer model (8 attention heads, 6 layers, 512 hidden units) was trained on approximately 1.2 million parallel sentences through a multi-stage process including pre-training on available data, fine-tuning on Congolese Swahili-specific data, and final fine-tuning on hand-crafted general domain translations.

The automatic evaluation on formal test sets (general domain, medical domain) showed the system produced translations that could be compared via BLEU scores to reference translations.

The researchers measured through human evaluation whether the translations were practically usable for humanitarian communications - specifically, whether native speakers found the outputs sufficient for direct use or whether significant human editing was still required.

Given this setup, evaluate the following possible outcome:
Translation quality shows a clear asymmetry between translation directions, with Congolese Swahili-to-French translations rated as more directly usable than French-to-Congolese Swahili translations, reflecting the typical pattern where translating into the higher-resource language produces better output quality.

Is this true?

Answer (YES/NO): YES